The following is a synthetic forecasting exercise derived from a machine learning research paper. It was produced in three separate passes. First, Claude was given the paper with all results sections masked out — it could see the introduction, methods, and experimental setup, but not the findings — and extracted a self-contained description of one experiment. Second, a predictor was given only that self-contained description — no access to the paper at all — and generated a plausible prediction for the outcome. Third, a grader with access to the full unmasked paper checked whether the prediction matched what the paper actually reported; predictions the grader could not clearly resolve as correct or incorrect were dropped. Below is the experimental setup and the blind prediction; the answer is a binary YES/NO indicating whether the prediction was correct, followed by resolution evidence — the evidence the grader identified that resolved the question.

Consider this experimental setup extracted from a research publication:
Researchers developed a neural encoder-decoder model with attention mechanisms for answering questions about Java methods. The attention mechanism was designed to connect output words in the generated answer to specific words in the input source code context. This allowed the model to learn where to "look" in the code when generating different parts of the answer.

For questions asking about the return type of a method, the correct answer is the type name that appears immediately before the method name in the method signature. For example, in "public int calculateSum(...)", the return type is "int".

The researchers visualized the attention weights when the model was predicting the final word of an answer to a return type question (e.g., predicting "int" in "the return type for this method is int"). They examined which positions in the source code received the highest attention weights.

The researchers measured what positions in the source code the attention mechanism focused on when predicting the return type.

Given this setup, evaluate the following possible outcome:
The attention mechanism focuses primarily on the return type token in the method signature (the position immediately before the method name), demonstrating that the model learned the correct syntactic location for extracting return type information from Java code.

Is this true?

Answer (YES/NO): YES